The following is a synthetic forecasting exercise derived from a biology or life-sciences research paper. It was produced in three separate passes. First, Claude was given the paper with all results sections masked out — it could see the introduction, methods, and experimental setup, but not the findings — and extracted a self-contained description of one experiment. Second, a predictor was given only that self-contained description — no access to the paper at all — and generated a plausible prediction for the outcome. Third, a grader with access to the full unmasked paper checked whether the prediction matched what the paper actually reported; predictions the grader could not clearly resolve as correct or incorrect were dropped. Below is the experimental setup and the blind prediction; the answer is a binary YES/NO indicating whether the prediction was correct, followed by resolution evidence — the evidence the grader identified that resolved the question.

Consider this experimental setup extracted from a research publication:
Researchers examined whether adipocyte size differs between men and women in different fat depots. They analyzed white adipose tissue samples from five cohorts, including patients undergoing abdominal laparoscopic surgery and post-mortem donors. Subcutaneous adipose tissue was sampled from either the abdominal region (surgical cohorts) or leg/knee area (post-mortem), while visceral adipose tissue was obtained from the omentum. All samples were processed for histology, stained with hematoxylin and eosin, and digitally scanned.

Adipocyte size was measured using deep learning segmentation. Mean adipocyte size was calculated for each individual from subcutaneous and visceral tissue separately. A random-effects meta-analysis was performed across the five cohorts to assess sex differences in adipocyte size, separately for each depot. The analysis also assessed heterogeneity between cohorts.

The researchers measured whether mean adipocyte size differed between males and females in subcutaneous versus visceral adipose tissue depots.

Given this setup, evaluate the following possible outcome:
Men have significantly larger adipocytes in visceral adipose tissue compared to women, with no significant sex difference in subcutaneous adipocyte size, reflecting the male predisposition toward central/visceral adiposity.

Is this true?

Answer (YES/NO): YES